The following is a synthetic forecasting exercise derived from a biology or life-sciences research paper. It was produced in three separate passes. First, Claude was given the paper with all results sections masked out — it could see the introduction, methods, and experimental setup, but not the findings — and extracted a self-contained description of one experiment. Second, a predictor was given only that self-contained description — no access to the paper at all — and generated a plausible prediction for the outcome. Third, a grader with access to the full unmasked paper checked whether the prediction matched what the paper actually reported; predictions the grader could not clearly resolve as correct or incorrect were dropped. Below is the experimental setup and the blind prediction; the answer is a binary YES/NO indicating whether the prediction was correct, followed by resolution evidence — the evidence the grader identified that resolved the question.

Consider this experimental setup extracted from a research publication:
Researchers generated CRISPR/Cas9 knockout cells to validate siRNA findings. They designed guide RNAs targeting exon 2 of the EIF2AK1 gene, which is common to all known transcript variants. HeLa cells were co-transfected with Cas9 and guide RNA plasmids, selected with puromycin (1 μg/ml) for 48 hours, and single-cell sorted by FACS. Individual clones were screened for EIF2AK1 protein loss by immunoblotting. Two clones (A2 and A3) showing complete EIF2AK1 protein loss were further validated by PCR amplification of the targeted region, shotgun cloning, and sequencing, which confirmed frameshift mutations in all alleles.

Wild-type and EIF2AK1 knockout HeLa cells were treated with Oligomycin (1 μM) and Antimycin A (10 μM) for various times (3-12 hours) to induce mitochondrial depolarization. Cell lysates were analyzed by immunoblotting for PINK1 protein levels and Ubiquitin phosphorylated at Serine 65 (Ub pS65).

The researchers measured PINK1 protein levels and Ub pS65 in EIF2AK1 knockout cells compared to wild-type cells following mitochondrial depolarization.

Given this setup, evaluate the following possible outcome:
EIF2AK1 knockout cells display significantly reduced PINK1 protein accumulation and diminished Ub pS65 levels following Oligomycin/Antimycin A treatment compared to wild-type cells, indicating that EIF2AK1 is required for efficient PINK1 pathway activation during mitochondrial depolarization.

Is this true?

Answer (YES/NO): NO